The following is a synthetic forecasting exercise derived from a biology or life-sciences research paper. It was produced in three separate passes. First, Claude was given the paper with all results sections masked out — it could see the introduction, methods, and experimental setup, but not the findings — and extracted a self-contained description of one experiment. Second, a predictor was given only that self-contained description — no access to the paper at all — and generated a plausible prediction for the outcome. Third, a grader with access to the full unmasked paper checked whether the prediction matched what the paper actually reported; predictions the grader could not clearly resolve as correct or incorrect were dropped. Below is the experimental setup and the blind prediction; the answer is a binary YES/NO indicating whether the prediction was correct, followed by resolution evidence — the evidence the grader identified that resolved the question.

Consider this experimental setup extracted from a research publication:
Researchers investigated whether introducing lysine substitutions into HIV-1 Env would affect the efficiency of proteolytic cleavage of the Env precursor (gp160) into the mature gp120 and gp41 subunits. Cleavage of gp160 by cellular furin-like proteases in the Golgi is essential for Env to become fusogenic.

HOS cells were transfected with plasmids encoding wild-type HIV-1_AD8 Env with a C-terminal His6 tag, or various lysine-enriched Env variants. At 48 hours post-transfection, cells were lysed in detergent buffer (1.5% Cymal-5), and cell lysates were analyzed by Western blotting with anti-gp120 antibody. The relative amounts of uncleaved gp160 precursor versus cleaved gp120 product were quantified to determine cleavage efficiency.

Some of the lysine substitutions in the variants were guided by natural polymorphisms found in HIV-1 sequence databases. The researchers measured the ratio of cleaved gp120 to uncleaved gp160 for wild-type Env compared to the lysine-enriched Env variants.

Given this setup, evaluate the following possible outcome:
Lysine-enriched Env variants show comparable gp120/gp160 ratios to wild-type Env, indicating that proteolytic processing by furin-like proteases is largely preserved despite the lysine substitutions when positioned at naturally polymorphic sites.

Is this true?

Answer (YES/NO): NO